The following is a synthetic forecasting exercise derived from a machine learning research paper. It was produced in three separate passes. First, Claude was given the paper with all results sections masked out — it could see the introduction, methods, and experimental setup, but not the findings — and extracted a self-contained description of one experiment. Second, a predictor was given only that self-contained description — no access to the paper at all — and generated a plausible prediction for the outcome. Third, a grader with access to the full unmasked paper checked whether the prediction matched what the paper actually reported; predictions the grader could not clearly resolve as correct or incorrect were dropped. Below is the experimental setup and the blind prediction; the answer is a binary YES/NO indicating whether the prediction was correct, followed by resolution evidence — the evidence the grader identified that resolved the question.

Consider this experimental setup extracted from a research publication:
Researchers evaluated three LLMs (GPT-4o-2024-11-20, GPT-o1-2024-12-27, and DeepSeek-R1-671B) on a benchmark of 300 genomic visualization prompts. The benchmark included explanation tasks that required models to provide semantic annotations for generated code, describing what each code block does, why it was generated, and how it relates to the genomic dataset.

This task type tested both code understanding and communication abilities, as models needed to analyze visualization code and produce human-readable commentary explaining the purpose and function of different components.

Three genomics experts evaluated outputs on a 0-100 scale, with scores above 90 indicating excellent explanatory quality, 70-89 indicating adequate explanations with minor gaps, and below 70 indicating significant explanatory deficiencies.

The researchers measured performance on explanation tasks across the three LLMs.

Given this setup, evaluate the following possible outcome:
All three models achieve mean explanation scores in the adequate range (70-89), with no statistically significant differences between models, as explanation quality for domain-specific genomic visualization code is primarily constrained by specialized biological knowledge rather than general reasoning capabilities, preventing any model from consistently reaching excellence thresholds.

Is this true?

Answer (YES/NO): NO